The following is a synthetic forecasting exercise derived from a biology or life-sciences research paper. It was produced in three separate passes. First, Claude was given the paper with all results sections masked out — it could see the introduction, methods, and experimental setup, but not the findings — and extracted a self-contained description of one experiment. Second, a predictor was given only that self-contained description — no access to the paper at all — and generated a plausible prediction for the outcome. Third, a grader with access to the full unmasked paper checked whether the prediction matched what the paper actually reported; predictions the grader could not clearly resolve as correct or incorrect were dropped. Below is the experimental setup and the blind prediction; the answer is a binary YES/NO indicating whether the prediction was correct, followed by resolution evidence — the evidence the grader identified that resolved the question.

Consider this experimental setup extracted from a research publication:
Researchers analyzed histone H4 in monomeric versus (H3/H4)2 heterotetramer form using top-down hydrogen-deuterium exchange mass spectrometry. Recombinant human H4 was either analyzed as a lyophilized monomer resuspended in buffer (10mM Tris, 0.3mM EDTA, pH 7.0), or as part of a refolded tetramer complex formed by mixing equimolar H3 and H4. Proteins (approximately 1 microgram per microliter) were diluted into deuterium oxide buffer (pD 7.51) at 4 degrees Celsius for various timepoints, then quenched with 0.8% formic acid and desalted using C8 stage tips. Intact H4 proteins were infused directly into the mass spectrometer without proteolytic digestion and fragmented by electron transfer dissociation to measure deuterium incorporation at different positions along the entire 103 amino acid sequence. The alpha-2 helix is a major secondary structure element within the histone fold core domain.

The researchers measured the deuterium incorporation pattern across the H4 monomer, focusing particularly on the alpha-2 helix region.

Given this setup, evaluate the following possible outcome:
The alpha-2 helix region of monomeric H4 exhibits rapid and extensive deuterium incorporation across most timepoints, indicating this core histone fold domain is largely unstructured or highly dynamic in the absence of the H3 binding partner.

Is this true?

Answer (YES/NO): NO